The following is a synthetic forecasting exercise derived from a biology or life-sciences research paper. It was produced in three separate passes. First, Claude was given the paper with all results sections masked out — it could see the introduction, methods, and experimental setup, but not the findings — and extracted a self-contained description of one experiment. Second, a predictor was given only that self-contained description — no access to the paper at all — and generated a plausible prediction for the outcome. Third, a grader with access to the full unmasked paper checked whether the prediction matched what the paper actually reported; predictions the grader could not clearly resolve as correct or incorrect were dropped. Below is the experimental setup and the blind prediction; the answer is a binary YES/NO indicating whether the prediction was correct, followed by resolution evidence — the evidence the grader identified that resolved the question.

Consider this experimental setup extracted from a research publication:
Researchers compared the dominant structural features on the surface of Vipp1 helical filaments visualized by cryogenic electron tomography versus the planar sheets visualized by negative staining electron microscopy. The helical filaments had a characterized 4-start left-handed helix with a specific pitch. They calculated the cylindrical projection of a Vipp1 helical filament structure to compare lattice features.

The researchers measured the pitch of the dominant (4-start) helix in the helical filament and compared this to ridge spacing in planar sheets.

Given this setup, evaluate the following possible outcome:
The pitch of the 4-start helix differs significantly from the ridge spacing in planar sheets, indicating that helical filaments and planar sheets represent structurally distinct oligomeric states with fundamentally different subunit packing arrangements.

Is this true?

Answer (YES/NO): NO